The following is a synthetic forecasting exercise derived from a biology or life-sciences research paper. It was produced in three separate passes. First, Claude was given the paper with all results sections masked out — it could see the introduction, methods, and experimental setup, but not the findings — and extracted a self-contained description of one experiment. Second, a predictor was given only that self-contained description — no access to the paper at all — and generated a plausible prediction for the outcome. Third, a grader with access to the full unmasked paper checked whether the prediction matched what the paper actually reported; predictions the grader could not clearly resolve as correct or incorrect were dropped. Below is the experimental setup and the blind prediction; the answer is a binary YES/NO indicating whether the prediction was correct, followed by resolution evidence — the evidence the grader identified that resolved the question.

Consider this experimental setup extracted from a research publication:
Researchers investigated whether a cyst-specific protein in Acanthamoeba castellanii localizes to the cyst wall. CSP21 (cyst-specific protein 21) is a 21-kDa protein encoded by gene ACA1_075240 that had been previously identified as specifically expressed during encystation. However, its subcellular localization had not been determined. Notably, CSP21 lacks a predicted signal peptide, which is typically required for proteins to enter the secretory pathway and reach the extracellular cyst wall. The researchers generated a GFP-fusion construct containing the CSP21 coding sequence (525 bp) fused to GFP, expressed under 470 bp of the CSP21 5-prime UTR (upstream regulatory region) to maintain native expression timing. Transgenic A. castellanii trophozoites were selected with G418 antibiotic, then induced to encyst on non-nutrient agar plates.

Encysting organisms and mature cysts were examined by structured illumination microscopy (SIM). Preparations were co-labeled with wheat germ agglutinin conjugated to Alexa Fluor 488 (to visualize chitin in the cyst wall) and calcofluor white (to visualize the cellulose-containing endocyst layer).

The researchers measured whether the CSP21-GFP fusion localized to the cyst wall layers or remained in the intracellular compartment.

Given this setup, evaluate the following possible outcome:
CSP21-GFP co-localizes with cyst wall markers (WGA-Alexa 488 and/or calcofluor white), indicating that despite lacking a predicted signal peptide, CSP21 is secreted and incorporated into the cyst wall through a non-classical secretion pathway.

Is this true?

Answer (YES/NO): NO